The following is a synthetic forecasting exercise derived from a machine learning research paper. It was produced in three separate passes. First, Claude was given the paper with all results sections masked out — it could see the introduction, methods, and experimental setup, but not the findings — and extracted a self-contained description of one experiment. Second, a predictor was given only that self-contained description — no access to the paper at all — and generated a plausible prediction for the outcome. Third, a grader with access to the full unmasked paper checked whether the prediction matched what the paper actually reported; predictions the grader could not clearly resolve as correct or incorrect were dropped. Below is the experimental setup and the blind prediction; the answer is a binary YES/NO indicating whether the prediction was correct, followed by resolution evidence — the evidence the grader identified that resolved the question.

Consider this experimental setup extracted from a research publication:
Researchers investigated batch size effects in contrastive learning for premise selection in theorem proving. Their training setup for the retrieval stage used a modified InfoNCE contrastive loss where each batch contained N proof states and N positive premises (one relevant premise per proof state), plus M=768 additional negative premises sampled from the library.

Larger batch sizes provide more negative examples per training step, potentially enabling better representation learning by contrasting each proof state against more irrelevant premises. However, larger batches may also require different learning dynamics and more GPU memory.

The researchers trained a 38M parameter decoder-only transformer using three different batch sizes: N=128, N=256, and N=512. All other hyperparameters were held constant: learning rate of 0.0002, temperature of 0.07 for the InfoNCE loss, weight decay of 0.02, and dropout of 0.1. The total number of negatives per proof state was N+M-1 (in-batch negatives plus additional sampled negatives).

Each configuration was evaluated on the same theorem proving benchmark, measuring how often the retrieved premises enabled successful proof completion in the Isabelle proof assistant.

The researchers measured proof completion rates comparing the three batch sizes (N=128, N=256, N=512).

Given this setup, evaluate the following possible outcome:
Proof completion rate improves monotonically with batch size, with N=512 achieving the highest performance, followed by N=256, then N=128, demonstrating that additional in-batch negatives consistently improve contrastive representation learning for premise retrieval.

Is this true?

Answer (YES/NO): NO